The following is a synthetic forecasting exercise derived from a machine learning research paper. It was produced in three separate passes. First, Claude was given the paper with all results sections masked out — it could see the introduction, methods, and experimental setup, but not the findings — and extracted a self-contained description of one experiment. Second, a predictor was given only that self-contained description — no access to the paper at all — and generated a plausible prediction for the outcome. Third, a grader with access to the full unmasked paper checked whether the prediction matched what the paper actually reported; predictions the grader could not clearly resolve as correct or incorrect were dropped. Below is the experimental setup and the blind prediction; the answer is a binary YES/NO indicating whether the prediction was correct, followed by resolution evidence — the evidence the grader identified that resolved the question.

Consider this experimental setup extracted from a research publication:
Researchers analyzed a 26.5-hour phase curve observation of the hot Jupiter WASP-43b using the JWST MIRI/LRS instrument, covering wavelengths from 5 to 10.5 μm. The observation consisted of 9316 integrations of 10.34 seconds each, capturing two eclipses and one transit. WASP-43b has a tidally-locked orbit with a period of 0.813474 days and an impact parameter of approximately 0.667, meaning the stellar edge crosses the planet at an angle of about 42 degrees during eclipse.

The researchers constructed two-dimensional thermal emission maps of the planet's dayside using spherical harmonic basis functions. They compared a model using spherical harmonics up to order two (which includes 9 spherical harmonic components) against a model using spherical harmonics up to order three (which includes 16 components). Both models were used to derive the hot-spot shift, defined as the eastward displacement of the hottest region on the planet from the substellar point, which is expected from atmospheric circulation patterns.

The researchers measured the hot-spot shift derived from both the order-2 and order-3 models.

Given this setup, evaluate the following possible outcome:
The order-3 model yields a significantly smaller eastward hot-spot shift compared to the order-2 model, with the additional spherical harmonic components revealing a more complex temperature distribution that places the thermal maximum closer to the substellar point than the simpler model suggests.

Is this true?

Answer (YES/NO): YES